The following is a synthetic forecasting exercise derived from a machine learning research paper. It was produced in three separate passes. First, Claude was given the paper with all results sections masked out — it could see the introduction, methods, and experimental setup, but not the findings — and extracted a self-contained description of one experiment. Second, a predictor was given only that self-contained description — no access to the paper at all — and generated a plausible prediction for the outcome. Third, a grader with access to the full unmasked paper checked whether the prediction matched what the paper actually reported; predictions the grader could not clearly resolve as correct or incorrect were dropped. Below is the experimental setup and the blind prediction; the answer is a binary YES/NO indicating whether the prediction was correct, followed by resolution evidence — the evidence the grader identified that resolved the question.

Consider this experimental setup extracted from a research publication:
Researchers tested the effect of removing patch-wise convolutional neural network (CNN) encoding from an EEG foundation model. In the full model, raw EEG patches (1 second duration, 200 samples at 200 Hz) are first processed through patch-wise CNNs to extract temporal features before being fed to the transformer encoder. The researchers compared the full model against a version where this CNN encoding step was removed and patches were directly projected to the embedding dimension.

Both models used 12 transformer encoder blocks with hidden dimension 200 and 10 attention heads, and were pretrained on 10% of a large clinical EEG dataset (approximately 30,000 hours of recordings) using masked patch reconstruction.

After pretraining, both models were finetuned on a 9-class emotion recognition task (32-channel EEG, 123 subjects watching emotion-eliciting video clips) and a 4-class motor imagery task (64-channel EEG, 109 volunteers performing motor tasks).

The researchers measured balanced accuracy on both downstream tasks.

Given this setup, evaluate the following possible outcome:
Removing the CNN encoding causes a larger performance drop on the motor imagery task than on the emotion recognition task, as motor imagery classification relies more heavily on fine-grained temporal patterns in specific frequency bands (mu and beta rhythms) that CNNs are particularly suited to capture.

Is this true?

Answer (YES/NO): NO